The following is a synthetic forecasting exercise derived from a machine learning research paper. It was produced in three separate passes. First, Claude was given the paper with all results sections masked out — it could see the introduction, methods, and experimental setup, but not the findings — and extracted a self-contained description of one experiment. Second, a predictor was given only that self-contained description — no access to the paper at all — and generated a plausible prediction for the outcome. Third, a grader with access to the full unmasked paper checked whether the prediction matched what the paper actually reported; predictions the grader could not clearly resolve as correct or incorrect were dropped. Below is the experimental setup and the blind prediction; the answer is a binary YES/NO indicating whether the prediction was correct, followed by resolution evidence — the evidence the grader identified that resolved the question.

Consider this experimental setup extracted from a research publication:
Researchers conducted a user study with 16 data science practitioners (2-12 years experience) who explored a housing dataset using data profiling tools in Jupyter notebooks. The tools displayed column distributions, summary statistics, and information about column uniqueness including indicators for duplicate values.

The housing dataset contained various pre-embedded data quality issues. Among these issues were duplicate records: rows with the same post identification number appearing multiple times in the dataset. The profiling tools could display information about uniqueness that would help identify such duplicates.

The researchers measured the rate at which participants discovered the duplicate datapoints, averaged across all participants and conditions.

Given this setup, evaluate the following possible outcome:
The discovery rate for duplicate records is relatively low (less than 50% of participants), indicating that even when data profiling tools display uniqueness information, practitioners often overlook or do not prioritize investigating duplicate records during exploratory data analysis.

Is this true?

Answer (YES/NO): YES